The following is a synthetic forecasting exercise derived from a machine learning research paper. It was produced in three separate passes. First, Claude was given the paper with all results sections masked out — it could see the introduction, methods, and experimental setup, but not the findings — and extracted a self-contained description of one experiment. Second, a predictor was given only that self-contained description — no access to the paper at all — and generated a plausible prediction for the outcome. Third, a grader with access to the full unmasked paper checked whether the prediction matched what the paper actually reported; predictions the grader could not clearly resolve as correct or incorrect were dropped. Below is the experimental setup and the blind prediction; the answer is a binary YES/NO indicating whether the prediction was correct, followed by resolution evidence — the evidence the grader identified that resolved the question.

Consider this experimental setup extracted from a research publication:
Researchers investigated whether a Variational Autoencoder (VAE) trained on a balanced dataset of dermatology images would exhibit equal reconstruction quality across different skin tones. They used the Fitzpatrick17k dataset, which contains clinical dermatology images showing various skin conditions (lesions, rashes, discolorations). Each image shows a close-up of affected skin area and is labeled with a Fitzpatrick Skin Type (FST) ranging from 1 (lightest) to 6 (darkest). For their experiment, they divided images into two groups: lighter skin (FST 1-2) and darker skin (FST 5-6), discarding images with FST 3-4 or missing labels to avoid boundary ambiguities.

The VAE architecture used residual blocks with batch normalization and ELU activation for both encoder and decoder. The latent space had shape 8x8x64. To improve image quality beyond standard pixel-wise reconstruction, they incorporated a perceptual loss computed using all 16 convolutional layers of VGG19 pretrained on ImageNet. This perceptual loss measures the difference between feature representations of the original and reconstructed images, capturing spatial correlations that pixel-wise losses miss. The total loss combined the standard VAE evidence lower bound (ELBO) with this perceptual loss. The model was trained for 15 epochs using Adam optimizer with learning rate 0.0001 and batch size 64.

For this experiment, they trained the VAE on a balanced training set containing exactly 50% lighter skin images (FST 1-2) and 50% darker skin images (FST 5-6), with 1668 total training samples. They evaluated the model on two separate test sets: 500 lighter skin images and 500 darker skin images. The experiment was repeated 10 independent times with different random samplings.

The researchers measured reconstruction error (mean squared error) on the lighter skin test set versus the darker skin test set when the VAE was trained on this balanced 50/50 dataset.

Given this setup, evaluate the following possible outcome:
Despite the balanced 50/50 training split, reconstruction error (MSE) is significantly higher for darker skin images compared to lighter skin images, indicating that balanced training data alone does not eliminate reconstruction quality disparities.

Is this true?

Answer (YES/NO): YES